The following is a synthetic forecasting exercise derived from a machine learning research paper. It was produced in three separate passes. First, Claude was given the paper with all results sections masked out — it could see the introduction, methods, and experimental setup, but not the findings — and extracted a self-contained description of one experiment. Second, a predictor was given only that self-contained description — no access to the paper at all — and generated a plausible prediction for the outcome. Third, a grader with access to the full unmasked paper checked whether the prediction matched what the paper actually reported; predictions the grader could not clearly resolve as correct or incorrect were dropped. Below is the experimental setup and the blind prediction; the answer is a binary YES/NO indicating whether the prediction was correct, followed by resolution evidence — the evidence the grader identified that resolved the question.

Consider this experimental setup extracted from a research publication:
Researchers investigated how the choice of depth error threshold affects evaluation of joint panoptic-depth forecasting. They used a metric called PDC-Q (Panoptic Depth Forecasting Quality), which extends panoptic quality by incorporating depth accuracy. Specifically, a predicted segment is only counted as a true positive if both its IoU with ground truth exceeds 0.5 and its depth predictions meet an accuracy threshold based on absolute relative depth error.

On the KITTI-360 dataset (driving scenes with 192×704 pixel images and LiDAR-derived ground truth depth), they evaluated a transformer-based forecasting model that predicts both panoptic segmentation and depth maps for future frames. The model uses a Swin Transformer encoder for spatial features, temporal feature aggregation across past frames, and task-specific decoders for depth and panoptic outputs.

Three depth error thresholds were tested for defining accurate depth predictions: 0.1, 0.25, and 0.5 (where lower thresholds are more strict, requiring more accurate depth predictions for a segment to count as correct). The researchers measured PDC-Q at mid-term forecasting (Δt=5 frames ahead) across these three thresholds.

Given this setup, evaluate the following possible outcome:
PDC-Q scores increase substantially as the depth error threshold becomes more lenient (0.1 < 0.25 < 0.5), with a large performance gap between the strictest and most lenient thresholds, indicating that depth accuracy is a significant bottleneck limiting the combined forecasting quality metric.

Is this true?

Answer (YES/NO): NO